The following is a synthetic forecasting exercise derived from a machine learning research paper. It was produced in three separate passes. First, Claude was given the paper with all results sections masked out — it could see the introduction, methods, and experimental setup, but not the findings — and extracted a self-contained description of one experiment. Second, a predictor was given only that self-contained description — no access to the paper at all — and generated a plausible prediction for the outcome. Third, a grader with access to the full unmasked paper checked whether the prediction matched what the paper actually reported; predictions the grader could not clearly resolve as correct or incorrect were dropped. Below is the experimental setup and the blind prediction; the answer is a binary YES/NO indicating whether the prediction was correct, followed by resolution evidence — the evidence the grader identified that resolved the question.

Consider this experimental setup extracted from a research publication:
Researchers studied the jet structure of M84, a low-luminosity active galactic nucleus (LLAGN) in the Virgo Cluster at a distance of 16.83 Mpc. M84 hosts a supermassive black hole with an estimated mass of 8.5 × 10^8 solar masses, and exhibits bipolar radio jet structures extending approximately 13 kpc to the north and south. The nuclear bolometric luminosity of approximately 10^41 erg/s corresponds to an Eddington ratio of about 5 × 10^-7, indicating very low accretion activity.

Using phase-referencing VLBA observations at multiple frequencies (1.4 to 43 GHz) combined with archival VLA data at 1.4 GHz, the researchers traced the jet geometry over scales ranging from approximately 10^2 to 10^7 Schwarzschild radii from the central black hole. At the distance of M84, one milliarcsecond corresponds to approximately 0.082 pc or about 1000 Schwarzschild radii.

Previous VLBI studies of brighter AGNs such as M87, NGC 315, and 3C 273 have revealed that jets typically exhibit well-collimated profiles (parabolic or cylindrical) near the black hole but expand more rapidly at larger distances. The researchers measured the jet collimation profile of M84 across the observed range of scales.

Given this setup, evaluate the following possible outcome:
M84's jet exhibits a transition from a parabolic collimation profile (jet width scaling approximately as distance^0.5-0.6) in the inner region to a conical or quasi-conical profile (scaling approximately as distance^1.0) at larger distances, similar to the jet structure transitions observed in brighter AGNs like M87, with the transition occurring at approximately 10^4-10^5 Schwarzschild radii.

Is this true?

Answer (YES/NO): NO